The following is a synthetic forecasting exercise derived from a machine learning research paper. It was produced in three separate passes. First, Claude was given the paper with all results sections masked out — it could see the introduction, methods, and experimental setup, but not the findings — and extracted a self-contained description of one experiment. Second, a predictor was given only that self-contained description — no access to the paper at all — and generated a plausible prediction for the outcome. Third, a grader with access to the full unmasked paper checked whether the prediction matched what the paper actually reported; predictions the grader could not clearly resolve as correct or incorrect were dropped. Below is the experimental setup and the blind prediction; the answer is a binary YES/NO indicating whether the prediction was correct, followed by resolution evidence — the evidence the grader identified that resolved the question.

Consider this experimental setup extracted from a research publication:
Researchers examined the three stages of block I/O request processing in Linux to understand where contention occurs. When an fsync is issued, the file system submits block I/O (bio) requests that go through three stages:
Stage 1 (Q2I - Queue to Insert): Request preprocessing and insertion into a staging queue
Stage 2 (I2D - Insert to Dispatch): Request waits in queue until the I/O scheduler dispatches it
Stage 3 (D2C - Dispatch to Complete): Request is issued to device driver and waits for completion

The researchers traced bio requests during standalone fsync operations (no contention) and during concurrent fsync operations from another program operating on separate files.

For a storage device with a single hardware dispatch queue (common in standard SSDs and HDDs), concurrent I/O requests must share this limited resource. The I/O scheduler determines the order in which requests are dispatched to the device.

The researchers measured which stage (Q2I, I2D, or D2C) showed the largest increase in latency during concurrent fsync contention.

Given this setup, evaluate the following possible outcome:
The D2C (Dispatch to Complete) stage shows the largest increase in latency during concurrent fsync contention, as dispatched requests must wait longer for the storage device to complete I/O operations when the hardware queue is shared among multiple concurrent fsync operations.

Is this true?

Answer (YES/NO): YES